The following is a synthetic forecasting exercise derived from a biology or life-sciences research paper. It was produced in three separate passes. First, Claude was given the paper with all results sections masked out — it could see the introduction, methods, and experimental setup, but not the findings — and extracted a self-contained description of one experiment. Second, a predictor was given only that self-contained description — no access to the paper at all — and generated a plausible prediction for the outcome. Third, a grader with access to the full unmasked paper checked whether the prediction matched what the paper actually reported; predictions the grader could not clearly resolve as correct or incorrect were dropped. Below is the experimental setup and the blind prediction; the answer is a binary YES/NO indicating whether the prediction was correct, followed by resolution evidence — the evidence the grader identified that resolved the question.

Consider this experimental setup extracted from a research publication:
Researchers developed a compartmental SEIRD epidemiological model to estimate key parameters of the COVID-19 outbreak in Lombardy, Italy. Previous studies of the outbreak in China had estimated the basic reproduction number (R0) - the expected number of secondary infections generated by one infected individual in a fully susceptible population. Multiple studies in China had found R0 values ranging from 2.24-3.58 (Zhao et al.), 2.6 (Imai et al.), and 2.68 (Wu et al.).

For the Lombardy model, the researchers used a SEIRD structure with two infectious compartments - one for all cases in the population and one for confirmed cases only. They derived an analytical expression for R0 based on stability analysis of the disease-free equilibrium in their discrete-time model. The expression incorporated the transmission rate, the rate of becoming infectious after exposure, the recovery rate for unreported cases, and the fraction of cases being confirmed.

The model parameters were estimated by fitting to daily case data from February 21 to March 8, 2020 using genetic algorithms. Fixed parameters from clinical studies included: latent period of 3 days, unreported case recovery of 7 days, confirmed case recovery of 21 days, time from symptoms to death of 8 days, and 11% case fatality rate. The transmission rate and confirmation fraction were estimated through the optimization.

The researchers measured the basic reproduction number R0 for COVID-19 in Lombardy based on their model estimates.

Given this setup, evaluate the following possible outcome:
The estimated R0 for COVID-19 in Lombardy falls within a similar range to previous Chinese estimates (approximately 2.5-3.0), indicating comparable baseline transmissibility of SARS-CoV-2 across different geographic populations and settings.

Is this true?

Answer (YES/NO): NO